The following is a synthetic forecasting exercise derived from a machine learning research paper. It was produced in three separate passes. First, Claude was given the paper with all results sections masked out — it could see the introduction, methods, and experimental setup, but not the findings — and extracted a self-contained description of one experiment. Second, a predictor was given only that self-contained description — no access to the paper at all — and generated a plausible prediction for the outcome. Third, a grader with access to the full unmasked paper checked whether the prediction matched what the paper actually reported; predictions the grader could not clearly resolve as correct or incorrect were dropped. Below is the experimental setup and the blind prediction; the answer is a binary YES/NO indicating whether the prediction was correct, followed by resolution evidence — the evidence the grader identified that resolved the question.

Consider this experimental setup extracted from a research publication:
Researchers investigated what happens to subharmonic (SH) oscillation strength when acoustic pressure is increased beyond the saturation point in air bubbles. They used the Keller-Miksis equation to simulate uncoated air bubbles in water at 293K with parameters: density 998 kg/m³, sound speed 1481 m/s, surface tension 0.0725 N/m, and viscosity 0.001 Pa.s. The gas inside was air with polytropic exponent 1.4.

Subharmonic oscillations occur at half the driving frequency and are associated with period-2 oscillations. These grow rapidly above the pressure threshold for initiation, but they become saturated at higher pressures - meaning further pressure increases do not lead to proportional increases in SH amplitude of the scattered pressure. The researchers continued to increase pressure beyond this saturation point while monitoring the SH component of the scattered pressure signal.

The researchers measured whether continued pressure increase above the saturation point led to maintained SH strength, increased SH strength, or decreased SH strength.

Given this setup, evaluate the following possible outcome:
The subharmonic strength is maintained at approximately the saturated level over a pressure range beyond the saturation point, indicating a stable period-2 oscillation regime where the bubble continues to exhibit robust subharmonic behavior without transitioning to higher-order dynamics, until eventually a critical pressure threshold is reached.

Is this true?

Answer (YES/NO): NO